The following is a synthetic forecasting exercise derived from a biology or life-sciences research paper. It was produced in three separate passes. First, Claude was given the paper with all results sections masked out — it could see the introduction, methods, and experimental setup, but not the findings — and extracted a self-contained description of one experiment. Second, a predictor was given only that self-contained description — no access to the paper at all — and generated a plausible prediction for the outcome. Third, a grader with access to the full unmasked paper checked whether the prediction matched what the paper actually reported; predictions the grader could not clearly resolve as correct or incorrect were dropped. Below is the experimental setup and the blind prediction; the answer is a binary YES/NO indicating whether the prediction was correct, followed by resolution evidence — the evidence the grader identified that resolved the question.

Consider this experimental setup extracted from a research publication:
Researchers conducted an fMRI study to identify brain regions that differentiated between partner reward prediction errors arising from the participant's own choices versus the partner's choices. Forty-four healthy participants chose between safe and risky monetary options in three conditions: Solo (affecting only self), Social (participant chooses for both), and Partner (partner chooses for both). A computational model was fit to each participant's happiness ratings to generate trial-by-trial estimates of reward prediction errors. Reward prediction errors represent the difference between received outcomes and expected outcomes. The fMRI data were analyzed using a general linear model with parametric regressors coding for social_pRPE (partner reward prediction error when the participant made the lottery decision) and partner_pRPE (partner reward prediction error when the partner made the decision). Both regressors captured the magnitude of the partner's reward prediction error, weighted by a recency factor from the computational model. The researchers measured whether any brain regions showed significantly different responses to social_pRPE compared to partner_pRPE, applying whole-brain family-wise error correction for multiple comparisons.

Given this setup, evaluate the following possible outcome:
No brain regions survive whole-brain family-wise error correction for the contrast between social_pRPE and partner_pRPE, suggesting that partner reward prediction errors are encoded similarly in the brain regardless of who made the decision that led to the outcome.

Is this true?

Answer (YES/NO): NO